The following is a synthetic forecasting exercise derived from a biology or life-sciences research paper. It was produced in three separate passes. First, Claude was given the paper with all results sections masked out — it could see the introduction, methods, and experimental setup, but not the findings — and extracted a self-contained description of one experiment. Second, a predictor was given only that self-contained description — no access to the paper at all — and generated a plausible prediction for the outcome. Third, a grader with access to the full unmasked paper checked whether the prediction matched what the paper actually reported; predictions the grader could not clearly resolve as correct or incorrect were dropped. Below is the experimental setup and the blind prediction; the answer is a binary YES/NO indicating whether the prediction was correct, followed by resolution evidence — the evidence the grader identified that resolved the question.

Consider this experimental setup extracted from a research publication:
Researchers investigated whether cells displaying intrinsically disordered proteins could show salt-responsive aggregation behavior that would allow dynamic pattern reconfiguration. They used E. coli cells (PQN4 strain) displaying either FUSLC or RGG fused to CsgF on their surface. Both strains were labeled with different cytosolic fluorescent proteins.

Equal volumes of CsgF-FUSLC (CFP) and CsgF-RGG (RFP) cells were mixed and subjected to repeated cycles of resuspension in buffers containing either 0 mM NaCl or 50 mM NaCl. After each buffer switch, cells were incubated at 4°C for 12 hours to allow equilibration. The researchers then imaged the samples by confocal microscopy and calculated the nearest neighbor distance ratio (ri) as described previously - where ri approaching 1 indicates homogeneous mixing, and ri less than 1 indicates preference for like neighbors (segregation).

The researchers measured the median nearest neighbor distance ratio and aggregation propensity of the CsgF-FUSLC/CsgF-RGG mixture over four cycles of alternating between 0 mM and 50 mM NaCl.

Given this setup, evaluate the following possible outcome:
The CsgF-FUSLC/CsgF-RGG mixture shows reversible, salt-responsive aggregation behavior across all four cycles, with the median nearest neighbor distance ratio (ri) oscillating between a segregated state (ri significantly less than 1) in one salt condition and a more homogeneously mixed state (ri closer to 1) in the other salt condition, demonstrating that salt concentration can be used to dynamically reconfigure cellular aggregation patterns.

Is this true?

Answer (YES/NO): YES